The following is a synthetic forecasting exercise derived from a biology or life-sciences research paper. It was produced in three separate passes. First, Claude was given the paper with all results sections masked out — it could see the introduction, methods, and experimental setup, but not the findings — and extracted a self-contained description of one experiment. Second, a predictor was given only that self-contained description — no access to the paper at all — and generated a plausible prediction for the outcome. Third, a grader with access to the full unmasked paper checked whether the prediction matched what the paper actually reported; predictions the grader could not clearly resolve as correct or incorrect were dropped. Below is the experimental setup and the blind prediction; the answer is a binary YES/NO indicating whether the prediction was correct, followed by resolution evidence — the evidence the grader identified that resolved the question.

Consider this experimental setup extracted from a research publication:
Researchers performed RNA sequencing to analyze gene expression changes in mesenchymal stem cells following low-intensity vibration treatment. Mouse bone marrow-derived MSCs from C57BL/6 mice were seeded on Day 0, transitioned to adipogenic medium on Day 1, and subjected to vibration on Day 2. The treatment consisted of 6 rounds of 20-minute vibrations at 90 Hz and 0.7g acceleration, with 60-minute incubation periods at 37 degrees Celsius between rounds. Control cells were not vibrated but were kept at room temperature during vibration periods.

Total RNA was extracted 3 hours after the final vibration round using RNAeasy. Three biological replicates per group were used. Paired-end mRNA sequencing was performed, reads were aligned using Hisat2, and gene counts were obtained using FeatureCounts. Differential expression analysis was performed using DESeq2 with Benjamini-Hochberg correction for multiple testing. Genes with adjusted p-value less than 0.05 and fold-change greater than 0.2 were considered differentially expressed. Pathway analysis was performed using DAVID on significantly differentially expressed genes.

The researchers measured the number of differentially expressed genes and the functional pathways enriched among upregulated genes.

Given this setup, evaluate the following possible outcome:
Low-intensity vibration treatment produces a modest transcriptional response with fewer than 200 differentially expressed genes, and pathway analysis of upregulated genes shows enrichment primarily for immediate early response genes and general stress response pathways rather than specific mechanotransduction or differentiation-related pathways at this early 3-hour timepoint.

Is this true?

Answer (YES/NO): NO